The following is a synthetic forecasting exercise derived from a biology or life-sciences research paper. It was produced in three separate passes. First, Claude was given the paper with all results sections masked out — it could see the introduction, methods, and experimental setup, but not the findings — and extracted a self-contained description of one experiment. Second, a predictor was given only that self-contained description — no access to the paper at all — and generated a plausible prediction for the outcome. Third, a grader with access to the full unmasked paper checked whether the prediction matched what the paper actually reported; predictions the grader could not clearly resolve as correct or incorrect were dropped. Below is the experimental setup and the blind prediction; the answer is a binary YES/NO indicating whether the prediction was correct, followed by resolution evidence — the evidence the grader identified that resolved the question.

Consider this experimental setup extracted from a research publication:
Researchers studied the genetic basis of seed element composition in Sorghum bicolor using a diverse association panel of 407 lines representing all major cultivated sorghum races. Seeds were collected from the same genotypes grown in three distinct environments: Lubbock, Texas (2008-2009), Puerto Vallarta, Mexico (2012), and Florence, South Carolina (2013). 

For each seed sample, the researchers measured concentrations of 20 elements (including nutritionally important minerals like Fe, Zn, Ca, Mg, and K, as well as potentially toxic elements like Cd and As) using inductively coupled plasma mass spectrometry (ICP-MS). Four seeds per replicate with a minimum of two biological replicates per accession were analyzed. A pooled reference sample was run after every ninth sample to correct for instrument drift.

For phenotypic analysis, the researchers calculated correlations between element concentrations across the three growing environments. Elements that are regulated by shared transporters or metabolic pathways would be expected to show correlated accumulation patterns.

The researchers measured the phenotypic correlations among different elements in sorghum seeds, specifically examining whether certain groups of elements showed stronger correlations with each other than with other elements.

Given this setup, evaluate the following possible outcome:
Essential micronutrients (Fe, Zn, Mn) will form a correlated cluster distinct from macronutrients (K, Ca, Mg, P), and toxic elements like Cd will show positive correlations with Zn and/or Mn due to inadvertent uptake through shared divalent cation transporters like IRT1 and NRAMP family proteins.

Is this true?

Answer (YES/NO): NO